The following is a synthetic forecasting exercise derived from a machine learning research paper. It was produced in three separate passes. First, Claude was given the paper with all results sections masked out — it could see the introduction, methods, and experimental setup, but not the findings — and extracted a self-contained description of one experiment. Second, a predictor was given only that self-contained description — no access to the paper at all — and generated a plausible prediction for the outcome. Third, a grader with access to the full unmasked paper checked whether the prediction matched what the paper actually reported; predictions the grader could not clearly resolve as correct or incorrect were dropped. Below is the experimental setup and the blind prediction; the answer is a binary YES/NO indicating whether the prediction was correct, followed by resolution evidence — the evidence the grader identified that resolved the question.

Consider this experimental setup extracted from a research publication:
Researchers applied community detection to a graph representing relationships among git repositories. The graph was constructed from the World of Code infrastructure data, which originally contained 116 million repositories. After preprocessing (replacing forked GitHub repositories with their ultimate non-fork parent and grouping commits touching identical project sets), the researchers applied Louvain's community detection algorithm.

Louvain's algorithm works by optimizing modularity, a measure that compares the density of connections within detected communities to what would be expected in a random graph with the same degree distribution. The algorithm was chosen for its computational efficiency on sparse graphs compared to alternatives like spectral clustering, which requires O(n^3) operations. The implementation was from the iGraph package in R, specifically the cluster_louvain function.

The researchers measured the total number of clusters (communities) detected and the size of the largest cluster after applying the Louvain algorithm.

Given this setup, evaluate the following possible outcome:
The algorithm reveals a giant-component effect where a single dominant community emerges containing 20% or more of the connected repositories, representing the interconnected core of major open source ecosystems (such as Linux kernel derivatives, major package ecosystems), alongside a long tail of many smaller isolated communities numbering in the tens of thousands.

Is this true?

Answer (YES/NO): NO